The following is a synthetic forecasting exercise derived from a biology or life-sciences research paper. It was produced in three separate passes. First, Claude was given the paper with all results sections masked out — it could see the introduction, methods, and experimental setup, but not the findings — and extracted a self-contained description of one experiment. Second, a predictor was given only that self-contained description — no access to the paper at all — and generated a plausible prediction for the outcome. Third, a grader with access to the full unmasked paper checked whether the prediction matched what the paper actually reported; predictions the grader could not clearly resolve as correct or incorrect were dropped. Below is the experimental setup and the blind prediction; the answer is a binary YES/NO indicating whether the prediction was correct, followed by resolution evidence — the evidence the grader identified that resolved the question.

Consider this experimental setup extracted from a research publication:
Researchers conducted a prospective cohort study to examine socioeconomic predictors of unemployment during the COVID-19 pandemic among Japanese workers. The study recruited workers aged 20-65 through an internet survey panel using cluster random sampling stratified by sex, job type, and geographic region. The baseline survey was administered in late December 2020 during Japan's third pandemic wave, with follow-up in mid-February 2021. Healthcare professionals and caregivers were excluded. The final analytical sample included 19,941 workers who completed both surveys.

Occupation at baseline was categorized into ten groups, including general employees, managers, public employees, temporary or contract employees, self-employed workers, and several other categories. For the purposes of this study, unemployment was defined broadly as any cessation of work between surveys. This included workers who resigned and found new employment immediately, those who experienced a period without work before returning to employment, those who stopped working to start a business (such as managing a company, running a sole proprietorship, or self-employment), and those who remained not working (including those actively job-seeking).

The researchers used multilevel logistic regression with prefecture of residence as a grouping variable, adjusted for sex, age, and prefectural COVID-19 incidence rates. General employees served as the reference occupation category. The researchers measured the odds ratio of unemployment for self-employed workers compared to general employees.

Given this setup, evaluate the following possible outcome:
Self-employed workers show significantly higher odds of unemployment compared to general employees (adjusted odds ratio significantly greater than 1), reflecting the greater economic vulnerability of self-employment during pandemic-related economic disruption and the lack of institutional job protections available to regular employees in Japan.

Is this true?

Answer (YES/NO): YES